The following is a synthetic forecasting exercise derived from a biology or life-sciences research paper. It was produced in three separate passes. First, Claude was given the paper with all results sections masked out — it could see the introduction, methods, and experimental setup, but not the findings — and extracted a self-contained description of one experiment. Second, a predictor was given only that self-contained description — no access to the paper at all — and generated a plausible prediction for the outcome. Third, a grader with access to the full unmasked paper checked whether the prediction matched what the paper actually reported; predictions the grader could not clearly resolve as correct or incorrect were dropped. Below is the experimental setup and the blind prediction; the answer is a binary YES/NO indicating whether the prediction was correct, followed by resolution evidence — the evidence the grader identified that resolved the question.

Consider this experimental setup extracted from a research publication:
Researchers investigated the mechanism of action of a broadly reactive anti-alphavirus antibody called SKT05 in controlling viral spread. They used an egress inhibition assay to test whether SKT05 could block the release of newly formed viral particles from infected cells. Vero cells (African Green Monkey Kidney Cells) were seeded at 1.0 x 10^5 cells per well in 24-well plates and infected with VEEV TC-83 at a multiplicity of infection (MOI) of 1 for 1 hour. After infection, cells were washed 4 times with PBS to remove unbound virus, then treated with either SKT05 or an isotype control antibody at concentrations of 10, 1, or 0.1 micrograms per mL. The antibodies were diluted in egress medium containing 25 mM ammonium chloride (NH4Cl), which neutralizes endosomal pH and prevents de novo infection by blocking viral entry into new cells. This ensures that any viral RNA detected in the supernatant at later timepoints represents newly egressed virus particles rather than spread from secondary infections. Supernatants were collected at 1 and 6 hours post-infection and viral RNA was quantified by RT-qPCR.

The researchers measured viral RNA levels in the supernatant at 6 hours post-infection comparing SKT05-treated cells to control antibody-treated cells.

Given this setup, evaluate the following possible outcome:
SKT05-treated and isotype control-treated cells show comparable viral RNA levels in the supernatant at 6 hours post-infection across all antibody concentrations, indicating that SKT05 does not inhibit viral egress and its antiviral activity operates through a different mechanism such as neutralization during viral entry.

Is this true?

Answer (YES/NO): NO